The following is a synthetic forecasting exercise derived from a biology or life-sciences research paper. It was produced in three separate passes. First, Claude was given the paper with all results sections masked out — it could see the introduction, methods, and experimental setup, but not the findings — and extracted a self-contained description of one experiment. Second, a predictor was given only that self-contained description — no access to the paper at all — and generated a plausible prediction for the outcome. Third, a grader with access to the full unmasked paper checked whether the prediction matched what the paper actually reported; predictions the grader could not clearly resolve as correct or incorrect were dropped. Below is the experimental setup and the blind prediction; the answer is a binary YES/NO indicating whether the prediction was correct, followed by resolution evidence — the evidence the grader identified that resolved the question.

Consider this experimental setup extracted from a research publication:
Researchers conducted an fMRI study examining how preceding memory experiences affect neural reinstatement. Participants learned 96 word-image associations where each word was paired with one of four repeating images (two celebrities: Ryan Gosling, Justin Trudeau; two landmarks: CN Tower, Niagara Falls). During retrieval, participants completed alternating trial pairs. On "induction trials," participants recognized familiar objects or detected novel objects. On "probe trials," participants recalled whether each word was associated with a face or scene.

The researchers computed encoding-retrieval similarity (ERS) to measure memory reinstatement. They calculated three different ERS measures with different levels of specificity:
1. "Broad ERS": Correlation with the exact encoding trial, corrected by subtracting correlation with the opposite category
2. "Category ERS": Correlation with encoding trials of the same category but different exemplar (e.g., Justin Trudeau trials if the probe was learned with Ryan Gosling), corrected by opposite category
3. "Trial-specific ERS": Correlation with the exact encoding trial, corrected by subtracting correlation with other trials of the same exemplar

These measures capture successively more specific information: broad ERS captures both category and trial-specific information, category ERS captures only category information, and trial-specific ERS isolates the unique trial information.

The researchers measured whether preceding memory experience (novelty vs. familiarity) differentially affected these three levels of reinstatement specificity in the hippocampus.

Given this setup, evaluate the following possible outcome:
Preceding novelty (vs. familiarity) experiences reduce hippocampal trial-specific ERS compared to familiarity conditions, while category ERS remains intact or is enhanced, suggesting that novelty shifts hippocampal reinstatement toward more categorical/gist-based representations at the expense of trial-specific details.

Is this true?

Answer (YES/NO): NO